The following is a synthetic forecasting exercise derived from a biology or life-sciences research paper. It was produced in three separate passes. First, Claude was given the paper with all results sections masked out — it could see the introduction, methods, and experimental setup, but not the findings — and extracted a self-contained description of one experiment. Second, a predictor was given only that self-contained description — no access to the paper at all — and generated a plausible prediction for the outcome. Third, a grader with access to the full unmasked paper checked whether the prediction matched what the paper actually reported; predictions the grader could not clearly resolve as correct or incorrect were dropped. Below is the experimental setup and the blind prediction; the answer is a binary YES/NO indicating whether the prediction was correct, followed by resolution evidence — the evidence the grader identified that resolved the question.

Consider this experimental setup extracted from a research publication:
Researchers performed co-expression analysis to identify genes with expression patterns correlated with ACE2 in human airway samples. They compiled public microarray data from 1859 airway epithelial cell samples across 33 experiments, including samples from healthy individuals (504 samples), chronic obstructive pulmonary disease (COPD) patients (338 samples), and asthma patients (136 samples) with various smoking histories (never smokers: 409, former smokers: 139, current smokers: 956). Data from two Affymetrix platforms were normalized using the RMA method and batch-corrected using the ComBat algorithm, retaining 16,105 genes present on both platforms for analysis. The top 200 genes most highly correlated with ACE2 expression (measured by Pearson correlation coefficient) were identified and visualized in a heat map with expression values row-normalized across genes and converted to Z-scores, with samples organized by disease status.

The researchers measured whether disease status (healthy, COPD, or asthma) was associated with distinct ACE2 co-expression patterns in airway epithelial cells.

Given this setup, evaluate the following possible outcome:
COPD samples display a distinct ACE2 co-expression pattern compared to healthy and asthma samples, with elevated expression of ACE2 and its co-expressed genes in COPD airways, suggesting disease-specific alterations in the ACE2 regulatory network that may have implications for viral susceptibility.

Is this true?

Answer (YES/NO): NO